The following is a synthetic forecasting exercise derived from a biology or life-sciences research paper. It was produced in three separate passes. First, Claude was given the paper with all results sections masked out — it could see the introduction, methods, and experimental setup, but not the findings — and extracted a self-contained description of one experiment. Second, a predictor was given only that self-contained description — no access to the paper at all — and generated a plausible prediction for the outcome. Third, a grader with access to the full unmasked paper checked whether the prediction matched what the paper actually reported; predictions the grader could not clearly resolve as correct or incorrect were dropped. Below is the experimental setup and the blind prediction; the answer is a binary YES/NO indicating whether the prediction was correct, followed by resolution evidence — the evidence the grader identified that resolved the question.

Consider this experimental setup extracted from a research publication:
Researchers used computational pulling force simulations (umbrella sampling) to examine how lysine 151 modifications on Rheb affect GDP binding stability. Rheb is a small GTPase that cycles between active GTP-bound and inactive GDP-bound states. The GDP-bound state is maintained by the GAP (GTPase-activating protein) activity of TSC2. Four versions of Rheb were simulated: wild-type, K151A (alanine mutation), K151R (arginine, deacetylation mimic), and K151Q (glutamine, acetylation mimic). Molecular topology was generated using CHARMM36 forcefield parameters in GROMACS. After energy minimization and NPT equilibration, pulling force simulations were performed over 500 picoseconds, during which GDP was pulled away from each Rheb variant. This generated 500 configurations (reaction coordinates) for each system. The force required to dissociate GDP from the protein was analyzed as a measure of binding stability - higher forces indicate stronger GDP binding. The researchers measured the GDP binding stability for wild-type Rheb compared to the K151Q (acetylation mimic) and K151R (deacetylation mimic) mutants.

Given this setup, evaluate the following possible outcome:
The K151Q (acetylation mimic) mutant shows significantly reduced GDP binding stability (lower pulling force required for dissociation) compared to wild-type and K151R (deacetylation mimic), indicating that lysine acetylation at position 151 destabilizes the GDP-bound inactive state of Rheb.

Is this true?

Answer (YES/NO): NO